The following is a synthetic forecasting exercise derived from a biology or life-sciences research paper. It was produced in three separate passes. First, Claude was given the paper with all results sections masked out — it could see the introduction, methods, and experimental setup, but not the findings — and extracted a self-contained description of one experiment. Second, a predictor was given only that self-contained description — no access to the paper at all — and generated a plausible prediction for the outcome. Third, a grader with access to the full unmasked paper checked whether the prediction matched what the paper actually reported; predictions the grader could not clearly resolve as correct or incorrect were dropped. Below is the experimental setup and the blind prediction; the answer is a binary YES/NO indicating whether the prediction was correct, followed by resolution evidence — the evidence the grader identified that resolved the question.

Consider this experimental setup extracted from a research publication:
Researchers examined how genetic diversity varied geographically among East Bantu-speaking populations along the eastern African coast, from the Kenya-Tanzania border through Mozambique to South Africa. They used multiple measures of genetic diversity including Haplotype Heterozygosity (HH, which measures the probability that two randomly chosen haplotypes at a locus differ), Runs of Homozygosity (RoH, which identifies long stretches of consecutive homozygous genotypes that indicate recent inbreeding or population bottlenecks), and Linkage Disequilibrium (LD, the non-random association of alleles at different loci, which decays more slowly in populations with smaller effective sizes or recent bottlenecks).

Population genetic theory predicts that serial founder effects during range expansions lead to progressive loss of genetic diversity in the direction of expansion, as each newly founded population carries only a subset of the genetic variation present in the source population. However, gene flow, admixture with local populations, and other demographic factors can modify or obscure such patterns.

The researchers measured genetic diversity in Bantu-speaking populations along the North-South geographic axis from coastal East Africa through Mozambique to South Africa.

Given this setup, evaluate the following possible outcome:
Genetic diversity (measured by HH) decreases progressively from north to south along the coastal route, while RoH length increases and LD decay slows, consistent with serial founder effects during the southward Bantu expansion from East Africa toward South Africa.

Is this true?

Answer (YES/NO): NO